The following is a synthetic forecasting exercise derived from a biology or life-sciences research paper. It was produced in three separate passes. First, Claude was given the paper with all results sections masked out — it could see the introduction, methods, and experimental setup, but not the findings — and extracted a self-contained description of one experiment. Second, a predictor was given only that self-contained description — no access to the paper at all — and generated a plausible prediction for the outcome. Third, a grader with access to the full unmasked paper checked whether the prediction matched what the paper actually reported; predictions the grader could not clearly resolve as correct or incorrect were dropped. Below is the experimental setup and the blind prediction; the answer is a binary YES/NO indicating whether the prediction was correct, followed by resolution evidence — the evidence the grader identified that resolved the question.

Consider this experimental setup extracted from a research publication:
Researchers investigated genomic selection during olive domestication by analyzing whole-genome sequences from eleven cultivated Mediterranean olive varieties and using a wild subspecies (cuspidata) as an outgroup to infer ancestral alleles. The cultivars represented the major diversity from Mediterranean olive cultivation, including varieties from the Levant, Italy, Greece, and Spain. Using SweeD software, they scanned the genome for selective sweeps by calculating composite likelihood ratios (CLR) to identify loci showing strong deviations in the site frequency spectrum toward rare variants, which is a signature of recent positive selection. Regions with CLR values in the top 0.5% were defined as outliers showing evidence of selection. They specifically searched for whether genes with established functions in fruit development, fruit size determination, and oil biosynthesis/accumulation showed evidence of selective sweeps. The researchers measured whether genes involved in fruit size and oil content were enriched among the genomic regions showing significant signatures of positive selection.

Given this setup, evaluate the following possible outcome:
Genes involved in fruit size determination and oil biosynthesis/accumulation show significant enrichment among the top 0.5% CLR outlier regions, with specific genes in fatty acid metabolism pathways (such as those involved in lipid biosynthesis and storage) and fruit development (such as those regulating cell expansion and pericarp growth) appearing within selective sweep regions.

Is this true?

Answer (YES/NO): NO